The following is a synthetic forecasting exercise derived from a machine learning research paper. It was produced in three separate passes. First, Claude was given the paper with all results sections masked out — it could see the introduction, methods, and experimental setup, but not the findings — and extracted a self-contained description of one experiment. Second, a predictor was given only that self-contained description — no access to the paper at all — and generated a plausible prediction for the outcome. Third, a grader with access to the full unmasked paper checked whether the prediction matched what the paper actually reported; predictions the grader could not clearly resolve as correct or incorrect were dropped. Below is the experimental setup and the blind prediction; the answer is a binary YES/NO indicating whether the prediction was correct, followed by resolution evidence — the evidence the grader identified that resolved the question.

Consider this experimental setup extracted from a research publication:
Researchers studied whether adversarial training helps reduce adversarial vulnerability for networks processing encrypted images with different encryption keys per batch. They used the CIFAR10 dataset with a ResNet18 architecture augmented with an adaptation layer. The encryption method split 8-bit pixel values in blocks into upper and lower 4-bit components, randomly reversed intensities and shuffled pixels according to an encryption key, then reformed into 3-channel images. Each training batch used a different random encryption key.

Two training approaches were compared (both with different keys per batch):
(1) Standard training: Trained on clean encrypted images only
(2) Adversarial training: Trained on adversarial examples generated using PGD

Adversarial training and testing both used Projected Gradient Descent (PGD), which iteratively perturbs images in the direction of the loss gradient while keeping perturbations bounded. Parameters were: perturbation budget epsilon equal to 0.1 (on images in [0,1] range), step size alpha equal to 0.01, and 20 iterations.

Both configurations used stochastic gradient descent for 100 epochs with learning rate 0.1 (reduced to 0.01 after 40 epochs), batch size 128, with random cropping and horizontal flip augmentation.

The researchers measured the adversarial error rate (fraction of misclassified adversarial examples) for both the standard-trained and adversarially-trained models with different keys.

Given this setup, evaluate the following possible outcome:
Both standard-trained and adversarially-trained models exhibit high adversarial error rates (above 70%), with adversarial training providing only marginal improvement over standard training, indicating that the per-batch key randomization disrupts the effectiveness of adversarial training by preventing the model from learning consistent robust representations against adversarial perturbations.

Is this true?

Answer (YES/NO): NO